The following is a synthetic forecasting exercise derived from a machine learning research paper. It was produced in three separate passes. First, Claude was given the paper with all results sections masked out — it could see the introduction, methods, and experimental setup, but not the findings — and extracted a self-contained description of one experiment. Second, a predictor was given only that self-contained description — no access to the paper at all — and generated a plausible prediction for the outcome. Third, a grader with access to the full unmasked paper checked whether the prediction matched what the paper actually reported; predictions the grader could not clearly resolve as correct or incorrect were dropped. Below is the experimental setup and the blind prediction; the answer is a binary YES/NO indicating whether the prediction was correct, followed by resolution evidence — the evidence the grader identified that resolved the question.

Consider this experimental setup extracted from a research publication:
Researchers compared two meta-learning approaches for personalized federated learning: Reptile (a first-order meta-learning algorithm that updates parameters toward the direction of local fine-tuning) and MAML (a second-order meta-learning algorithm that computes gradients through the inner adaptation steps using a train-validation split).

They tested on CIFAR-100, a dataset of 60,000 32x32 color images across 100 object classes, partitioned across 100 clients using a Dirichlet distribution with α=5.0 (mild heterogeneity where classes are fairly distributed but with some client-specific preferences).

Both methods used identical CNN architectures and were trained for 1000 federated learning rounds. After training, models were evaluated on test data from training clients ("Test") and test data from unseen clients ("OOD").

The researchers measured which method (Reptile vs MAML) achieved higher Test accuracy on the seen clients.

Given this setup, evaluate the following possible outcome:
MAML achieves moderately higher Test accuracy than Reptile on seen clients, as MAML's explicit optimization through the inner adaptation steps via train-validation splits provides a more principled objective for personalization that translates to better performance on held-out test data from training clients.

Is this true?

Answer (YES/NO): NO